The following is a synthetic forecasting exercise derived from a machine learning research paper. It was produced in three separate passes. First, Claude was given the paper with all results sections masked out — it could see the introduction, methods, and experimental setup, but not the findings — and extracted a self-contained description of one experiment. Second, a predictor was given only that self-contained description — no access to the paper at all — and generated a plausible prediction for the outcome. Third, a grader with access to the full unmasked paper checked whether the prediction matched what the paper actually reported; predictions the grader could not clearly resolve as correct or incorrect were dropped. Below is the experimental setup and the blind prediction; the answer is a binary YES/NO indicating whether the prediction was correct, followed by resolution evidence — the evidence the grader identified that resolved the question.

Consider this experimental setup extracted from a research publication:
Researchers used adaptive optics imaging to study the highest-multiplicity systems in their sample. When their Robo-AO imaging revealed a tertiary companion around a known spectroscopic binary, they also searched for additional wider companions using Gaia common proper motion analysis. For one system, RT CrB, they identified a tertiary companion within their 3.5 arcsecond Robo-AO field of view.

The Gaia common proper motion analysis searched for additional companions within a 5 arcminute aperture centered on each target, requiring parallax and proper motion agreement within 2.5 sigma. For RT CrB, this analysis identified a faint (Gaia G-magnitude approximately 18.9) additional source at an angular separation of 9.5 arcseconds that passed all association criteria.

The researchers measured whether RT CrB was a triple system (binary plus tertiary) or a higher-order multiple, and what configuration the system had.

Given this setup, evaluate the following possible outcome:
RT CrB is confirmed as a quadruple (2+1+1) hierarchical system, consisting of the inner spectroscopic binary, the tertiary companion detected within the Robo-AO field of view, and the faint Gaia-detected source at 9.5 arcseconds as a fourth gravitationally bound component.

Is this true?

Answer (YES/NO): NO